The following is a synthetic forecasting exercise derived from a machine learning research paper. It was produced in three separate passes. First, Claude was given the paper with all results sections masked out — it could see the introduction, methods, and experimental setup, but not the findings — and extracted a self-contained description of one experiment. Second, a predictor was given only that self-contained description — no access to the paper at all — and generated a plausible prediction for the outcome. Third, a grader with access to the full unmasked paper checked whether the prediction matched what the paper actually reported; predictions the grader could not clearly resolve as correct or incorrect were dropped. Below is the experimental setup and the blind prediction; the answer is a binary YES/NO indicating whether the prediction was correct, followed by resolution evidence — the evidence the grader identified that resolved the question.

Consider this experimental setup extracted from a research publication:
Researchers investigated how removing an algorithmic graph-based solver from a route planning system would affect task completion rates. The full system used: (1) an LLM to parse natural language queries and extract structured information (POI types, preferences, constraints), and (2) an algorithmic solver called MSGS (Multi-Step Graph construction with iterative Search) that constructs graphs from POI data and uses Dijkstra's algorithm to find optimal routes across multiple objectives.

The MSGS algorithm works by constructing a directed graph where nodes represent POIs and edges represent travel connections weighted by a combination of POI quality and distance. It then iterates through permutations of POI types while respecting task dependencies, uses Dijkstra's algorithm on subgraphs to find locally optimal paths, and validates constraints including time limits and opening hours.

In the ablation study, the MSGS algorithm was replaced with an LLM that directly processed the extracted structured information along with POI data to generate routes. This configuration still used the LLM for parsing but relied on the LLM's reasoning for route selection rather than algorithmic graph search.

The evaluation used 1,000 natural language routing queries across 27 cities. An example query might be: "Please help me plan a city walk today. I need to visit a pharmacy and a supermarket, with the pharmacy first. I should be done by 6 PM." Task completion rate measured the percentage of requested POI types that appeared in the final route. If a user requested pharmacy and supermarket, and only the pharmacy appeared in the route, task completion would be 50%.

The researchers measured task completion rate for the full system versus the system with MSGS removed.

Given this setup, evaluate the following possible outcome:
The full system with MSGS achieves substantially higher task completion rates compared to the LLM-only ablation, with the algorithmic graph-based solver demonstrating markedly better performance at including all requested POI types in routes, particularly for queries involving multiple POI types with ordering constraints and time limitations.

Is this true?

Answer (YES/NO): YES